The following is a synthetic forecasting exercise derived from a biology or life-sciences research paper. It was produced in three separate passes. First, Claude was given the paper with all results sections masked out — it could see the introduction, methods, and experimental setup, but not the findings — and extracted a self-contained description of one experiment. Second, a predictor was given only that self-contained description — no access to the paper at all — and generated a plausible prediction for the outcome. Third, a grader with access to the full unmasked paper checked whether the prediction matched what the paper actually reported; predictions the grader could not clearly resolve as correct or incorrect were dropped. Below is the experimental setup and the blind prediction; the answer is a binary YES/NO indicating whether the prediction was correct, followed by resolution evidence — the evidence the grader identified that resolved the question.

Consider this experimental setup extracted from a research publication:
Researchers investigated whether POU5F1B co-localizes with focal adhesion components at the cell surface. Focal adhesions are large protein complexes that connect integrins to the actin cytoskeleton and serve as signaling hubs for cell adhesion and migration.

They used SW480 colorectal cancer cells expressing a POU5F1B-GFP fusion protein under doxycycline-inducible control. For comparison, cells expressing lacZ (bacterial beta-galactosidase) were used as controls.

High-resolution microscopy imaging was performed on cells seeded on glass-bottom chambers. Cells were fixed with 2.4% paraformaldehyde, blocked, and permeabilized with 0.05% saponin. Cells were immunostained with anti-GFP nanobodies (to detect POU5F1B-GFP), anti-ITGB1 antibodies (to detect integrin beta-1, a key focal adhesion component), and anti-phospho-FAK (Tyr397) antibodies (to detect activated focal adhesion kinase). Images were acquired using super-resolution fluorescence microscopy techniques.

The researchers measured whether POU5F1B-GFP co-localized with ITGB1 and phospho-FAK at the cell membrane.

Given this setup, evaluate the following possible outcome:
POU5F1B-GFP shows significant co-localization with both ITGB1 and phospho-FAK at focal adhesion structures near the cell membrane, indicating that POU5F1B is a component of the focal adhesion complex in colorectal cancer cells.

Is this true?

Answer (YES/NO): NO